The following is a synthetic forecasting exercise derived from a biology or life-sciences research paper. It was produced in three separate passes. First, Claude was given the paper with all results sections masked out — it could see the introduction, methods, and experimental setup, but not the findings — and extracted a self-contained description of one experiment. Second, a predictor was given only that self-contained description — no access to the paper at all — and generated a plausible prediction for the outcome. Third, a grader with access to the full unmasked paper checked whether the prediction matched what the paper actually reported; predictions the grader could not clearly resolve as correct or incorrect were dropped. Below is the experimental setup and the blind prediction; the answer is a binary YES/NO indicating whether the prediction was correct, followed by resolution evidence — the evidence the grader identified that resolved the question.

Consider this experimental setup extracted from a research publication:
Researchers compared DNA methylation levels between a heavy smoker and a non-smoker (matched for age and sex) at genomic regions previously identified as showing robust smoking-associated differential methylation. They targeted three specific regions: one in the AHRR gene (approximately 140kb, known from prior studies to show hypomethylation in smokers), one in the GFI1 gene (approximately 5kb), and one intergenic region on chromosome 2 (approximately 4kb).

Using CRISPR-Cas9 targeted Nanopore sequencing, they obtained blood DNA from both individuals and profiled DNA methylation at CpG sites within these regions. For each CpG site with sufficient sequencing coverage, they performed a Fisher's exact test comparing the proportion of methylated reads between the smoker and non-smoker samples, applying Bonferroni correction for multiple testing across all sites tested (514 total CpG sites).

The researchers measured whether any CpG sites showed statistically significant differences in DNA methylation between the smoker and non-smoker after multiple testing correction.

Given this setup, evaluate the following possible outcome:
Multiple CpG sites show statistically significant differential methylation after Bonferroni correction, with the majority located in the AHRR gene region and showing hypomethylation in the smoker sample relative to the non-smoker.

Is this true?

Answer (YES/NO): YES